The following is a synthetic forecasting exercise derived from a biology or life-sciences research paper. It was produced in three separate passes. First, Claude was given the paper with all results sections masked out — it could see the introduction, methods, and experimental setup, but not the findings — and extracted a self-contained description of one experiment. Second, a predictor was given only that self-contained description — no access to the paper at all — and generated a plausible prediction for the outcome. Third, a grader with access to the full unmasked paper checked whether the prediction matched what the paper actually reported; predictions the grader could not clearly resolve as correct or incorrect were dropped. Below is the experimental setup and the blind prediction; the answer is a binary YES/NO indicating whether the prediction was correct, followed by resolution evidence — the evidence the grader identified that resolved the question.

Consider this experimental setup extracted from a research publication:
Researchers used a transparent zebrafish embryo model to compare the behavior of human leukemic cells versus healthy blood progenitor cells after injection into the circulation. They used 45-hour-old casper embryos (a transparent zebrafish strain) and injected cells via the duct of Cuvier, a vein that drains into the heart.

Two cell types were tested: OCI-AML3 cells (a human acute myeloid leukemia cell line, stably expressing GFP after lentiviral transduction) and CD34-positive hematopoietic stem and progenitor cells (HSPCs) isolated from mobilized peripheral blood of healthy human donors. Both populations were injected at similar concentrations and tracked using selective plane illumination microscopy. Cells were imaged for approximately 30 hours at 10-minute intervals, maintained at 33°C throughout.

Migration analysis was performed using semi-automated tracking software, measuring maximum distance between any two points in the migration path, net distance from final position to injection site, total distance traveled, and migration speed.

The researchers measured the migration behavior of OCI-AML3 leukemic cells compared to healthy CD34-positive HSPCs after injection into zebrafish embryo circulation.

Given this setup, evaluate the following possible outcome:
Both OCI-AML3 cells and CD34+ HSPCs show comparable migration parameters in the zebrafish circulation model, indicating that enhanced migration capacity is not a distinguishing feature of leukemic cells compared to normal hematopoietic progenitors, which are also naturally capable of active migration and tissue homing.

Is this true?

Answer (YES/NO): NO